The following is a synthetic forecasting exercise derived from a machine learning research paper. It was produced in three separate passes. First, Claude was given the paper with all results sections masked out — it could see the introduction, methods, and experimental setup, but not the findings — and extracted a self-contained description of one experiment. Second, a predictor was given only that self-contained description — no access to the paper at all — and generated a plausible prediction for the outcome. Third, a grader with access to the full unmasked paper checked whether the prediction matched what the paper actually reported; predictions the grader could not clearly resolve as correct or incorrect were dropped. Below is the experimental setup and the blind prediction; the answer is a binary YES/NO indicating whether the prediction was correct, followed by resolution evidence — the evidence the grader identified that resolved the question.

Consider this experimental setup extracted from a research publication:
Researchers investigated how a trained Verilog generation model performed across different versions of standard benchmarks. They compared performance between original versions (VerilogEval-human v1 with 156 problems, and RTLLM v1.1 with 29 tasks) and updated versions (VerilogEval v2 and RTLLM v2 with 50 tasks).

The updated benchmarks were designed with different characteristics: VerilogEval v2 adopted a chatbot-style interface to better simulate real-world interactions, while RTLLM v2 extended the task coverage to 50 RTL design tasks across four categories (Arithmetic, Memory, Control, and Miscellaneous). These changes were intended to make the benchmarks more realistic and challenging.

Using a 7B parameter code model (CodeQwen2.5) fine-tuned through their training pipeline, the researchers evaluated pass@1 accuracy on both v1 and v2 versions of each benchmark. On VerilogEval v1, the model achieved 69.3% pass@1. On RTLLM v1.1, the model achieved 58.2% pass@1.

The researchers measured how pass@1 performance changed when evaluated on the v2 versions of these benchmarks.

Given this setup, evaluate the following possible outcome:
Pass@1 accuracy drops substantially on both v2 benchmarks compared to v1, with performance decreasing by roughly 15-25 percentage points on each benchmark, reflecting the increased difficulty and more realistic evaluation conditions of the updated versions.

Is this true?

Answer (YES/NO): NO